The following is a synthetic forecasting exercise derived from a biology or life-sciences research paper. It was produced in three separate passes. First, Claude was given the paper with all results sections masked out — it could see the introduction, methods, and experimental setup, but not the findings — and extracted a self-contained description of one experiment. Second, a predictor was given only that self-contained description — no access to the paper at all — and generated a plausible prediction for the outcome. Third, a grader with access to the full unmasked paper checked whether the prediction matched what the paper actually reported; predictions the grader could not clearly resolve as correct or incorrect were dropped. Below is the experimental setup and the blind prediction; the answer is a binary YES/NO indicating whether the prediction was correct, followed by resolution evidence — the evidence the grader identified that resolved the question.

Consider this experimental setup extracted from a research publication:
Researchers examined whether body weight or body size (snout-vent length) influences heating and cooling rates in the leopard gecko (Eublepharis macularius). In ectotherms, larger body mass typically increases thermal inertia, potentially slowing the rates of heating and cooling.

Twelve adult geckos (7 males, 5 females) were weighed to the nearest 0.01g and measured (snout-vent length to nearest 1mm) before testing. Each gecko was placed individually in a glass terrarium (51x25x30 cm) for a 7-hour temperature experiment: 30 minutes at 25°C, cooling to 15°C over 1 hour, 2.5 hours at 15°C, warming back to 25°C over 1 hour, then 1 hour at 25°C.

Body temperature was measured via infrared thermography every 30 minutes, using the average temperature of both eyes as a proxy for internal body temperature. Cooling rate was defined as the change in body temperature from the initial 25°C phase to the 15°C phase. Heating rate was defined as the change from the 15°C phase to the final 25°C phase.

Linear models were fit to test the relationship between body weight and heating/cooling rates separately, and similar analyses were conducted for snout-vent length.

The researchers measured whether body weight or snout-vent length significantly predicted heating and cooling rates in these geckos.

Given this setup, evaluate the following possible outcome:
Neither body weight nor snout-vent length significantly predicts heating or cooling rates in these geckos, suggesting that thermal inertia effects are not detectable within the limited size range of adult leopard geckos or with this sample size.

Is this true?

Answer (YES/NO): YES